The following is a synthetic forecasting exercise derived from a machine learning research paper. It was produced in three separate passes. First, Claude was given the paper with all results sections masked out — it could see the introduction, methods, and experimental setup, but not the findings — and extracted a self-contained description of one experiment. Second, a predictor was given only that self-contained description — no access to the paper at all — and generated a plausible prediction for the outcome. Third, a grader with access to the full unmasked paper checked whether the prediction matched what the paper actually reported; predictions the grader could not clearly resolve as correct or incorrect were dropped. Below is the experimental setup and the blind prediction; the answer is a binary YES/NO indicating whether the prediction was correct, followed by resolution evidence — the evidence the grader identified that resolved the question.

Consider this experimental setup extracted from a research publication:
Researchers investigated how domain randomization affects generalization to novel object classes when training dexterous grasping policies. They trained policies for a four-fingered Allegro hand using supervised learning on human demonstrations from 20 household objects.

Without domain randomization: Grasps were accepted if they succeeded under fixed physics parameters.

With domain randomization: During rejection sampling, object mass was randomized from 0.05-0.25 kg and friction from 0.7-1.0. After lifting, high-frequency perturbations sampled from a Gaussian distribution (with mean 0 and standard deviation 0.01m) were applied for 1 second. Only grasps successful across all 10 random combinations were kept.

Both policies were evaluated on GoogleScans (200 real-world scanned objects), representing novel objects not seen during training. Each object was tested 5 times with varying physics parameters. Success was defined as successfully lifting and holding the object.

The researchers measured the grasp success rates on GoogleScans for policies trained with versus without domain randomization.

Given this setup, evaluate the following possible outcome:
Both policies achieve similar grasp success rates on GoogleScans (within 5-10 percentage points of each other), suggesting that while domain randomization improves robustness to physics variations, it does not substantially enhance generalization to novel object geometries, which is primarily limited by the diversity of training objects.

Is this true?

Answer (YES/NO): NO